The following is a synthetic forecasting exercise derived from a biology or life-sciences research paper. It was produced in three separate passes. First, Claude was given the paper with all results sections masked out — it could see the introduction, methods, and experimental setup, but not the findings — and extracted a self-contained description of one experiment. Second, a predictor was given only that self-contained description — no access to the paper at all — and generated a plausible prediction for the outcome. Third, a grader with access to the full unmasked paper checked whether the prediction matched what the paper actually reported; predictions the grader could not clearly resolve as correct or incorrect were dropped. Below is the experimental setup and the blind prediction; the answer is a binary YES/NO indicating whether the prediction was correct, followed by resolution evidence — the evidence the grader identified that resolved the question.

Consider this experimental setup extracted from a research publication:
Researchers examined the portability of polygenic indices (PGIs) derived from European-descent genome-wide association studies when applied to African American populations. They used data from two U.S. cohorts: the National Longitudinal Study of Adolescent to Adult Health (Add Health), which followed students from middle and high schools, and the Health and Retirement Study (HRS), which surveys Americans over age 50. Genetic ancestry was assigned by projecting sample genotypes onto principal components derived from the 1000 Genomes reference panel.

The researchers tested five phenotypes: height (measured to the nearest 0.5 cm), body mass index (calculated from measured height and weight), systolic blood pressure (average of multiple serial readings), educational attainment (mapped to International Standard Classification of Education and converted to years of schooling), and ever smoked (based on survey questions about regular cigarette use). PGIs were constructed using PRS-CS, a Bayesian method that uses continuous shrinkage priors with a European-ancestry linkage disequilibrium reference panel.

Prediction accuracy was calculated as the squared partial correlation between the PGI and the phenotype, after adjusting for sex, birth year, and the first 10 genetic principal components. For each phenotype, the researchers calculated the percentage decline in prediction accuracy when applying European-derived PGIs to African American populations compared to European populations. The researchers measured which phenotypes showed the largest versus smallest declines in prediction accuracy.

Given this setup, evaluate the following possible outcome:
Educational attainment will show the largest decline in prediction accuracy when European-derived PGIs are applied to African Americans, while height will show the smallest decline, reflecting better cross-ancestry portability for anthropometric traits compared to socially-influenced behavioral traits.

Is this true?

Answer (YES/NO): NO